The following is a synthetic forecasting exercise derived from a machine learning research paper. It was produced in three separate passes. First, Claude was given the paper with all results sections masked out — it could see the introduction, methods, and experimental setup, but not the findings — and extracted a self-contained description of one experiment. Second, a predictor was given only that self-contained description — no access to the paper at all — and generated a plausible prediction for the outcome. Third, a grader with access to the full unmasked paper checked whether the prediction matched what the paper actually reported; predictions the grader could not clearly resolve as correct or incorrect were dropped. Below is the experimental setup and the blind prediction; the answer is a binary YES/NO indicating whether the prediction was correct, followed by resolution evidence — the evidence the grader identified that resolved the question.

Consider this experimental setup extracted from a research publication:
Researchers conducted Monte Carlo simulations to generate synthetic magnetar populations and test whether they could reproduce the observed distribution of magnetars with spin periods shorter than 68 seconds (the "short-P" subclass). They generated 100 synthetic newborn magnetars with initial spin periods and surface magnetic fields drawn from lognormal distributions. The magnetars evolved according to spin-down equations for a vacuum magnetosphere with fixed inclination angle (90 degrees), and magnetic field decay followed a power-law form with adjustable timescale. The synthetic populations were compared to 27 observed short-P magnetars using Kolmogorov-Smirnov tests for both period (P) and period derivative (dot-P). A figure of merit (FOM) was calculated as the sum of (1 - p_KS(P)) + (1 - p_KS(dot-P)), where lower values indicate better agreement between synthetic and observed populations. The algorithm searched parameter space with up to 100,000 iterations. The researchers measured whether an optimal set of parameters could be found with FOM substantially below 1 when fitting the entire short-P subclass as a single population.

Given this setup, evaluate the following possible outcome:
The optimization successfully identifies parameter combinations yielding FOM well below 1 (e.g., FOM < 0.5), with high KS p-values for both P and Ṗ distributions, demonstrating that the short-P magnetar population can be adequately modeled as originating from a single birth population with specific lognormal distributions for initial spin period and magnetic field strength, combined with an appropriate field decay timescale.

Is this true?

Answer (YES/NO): NO